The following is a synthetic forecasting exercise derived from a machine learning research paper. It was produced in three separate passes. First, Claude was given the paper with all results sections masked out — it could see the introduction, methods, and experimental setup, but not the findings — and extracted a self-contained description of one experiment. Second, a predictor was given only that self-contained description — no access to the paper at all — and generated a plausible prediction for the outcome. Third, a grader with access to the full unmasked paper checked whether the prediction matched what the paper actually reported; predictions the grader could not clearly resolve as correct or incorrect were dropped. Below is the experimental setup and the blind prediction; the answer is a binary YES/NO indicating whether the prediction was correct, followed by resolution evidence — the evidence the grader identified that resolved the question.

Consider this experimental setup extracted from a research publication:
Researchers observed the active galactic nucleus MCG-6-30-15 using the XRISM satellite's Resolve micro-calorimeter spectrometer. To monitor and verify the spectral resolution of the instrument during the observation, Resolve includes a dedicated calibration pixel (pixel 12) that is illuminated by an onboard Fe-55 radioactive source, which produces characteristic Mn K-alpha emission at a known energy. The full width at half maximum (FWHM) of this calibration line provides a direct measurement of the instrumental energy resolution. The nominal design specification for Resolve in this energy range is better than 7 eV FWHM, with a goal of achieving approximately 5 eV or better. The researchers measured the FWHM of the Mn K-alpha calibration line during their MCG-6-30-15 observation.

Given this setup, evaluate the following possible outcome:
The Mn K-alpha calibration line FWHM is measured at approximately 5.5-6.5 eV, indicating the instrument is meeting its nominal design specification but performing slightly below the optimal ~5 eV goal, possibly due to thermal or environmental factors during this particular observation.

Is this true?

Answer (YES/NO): NO